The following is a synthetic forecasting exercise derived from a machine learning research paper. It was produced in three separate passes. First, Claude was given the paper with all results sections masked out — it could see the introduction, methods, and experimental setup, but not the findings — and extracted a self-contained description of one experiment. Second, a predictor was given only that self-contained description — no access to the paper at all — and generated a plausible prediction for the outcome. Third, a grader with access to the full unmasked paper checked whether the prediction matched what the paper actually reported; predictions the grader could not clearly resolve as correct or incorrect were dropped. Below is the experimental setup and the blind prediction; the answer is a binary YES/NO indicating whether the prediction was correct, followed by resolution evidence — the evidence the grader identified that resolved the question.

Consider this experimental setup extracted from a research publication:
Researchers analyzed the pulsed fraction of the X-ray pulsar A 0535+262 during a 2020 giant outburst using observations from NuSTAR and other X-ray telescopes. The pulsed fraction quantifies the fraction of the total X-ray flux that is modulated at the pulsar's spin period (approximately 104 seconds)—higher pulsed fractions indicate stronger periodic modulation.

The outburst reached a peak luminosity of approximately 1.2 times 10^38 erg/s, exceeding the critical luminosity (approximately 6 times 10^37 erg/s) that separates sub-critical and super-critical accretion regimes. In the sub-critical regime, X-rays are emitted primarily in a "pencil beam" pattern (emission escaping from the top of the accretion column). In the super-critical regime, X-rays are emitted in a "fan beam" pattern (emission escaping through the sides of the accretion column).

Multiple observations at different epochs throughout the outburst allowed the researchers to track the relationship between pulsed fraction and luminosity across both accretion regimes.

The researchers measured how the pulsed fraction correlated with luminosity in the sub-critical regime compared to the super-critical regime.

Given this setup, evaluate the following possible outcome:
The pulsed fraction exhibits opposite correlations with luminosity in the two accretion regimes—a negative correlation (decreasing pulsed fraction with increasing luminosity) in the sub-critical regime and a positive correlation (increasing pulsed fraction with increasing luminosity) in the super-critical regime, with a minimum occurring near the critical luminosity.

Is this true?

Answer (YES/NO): NO